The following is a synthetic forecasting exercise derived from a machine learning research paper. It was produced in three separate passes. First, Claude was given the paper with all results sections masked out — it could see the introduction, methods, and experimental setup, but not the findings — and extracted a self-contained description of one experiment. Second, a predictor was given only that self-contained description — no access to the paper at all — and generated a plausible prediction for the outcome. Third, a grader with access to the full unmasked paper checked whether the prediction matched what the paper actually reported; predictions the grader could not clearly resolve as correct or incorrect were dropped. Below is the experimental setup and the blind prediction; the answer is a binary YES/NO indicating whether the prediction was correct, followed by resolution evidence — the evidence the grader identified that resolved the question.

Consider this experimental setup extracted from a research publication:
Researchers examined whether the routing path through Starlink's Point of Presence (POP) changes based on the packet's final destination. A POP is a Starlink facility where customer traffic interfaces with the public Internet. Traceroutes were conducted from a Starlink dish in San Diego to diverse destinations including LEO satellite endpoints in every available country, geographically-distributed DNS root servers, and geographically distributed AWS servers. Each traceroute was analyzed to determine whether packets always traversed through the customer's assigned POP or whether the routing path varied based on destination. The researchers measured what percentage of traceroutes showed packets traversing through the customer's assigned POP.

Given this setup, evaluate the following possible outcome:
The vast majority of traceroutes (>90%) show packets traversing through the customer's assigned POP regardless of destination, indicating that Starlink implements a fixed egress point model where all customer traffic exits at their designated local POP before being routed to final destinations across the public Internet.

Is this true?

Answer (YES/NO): YES